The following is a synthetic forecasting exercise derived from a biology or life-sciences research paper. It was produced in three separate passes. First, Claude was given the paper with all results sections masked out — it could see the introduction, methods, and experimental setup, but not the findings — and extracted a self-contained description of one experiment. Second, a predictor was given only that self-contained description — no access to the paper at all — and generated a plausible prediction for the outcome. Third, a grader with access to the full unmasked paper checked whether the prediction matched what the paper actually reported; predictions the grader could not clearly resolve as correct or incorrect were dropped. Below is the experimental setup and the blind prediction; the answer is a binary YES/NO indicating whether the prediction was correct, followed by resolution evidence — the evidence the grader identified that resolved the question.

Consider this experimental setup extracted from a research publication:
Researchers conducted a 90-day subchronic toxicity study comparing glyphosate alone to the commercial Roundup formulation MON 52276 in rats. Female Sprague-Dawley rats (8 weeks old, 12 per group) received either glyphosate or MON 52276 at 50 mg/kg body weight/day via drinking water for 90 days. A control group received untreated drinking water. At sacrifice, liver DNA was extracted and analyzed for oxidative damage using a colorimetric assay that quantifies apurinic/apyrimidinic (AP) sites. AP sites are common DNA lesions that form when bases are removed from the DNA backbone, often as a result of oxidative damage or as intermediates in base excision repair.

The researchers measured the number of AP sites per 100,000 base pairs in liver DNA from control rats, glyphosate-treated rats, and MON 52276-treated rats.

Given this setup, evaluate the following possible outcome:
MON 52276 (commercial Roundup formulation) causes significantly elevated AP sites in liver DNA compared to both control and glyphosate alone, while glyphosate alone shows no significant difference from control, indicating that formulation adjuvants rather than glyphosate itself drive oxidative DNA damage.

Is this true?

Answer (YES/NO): NO